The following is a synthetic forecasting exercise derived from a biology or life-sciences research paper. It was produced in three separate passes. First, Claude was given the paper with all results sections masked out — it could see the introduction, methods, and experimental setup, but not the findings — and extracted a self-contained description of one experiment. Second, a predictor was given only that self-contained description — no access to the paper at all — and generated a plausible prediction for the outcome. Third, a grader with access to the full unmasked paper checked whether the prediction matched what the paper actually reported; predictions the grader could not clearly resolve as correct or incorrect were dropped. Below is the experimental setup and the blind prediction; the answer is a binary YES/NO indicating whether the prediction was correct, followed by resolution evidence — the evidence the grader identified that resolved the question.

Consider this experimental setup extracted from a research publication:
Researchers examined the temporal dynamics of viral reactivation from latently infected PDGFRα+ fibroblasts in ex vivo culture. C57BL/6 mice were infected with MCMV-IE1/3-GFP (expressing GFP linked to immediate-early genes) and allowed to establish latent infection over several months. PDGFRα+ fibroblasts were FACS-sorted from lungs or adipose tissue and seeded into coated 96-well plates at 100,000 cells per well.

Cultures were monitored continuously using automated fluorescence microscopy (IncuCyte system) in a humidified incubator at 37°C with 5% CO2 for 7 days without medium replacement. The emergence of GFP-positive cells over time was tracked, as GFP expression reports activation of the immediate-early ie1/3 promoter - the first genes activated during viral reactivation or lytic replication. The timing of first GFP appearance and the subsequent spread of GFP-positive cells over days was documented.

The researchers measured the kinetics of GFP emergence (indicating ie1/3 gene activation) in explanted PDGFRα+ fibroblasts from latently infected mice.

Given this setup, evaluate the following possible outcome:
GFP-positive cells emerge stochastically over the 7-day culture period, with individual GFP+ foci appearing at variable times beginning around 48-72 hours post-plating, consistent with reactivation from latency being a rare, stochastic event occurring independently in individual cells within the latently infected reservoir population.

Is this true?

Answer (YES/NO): NO